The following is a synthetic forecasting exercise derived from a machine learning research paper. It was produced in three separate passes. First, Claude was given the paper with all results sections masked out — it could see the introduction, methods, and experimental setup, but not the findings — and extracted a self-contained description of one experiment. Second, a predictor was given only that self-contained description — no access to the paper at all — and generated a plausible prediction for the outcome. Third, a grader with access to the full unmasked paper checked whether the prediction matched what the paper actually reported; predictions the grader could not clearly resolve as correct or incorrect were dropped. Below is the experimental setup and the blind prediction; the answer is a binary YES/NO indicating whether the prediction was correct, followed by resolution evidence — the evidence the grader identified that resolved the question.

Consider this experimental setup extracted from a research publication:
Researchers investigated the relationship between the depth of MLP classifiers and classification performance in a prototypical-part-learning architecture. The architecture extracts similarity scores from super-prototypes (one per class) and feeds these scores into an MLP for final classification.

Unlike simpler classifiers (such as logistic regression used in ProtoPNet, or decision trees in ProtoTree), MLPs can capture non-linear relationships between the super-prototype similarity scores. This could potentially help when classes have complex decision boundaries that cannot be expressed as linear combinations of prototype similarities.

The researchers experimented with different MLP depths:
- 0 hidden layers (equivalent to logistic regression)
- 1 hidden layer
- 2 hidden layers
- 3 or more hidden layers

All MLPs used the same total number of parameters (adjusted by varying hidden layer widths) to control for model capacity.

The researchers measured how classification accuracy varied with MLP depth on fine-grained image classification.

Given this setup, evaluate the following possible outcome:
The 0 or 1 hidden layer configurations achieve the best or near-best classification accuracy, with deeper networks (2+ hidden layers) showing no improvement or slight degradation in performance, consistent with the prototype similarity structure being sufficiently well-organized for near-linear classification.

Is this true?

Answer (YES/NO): YES